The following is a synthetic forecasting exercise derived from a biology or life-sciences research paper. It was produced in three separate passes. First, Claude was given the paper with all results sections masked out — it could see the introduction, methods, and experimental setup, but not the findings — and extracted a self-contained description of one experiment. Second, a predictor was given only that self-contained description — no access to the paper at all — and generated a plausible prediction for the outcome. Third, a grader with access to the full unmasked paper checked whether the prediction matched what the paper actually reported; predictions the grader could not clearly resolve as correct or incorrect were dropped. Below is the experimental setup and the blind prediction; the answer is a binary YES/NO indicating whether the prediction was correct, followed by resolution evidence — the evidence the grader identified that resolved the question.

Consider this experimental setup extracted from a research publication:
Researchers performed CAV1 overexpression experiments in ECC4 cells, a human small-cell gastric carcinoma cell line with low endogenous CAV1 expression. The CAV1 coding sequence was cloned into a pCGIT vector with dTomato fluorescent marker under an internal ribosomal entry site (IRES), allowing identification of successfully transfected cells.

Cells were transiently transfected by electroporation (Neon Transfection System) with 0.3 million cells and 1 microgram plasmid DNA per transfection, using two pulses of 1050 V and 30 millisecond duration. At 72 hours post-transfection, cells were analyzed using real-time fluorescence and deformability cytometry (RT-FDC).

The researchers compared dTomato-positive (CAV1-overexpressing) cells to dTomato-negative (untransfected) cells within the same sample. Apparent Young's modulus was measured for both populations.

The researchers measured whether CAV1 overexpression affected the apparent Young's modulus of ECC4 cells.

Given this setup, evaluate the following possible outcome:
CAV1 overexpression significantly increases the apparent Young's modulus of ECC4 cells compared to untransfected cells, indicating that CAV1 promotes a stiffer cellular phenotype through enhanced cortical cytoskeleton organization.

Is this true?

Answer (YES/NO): NO